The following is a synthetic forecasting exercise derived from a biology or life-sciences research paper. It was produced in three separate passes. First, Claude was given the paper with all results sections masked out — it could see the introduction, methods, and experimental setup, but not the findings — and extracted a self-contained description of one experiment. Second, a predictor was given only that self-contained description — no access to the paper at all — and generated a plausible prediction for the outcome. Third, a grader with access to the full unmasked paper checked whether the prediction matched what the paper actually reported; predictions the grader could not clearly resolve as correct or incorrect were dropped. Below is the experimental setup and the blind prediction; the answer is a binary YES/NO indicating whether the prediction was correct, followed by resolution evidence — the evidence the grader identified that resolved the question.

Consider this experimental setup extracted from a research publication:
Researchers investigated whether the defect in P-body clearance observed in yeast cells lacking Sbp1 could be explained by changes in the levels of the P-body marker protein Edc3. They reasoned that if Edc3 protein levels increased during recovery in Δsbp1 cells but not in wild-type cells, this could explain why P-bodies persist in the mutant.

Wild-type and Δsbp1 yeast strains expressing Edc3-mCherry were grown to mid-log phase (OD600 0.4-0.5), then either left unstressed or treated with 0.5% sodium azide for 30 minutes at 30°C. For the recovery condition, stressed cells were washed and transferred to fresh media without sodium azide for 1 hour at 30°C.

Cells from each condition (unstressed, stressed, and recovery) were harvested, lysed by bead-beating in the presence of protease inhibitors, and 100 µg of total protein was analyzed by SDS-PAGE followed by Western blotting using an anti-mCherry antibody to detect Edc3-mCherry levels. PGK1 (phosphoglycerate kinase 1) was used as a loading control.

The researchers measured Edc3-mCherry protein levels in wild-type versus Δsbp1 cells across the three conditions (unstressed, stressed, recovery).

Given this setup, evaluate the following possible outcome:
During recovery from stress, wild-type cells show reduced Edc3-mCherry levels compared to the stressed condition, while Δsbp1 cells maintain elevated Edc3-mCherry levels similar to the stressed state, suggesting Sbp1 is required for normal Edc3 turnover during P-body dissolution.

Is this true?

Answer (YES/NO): NO